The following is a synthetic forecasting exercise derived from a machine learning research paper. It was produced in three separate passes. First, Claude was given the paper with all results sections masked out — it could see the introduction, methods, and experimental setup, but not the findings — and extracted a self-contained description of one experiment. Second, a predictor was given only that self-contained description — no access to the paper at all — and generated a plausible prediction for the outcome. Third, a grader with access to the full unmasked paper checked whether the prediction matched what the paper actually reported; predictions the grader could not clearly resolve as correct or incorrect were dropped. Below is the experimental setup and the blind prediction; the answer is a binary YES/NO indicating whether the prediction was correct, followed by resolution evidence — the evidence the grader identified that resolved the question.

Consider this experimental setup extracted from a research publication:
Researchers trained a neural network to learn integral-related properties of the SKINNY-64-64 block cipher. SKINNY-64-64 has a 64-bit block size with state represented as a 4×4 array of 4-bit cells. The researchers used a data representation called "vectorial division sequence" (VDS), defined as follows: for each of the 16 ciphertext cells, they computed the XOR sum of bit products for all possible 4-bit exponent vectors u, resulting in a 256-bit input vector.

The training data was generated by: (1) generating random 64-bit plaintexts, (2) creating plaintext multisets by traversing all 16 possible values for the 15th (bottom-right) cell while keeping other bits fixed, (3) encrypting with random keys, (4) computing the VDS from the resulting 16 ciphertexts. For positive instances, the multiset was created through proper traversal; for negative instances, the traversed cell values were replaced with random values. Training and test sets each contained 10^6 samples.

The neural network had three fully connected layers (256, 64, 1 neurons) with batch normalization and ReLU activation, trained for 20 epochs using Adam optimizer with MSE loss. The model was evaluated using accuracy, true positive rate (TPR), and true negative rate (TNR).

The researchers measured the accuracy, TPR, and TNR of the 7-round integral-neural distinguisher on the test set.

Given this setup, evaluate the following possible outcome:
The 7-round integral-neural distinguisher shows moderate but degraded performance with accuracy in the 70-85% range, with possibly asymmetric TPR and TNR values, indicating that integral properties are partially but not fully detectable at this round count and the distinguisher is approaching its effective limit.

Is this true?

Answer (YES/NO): NO